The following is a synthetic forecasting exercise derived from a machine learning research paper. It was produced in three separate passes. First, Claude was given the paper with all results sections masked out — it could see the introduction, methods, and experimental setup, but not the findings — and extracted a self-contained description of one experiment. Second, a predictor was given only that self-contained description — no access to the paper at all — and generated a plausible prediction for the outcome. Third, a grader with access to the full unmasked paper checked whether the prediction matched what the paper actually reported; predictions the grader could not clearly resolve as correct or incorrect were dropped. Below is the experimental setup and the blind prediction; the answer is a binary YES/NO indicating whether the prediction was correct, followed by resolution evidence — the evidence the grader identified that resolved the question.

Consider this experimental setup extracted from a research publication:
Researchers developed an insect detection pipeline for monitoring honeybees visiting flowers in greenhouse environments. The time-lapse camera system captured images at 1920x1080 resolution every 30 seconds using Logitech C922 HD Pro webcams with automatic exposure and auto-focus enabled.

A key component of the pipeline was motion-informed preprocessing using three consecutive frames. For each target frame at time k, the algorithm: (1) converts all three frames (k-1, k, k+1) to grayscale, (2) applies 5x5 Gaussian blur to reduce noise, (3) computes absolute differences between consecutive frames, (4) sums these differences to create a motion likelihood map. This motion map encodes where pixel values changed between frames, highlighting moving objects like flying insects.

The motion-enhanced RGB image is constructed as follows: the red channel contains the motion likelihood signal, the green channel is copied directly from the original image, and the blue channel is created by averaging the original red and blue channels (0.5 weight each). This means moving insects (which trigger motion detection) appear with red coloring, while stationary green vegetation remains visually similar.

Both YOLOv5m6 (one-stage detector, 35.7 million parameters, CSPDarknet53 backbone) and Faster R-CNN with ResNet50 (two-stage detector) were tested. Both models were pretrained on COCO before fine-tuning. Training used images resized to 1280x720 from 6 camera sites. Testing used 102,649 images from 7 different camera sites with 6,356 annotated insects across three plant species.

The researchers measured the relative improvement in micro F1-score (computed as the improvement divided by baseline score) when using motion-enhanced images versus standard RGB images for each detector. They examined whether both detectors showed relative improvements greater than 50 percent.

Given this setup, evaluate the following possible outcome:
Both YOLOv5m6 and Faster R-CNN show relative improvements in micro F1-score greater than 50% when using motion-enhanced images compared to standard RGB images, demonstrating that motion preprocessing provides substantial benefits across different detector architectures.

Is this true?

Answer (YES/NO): NO